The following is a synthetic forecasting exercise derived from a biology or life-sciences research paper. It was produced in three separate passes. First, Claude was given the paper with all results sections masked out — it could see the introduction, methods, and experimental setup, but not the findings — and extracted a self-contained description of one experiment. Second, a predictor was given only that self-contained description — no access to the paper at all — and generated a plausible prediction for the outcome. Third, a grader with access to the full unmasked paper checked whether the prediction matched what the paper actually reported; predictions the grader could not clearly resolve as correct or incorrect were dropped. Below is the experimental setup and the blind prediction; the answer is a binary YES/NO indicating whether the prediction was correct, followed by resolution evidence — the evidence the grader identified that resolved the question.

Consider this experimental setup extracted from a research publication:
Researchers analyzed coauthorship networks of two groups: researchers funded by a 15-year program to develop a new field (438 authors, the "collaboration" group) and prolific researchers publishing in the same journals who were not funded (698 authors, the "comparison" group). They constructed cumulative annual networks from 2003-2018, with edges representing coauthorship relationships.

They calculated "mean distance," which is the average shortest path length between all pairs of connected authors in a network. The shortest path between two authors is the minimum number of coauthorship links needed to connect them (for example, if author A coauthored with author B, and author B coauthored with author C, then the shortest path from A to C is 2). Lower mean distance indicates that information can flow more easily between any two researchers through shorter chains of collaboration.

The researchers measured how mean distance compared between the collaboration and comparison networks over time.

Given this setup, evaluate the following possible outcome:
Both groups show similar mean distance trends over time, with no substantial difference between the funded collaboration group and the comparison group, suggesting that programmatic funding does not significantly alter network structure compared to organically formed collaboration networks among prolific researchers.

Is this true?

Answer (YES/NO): NO